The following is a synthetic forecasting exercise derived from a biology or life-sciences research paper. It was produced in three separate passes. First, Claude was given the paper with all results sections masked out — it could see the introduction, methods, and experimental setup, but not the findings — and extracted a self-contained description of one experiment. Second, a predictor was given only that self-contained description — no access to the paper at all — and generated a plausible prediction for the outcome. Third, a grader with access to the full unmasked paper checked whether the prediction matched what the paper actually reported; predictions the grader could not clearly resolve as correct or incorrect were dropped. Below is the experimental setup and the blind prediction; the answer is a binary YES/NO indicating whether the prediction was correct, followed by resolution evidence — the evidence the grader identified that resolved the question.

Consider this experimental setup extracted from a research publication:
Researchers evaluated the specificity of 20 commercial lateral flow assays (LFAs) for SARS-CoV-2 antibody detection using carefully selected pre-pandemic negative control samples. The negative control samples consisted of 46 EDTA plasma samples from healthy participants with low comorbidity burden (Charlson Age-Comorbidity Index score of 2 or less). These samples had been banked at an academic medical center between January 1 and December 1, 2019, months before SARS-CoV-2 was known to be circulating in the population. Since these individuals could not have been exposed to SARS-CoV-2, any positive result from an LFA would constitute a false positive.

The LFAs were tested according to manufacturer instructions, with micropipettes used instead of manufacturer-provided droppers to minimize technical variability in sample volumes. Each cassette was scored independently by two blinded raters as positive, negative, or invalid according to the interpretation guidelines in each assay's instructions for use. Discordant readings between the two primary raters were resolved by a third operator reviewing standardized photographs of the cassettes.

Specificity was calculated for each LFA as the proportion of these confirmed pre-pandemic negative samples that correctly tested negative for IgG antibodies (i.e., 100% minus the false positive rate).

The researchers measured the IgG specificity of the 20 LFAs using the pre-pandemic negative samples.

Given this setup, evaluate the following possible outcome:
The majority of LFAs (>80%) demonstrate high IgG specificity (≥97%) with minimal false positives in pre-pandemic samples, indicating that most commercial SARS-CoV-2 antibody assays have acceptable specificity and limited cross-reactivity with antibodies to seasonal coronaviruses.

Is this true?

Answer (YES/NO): NO